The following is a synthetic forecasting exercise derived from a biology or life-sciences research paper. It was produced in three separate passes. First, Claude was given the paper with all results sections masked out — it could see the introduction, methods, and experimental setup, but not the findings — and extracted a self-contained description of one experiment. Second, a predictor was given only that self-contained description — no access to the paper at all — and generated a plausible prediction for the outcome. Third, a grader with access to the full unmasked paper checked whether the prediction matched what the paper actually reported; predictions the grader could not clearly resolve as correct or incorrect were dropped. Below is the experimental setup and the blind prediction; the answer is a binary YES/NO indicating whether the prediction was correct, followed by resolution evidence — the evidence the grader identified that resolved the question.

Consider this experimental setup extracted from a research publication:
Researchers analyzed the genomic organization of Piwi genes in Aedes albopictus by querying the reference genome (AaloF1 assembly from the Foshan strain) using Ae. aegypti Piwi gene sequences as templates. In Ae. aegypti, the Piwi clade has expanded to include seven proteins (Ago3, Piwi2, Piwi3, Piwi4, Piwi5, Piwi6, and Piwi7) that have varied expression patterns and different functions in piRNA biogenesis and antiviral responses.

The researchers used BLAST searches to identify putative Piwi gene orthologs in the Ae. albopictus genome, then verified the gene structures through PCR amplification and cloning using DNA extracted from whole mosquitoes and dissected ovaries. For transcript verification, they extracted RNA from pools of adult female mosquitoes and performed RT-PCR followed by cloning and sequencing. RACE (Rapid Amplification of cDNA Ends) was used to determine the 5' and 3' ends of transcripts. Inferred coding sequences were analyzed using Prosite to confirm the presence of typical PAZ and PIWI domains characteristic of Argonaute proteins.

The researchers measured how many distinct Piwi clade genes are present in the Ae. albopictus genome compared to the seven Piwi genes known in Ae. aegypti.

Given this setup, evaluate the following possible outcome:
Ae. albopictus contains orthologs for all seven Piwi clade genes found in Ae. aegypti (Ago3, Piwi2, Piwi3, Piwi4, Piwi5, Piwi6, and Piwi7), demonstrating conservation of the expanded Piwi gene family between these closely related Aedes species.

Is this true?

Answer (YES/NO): YES